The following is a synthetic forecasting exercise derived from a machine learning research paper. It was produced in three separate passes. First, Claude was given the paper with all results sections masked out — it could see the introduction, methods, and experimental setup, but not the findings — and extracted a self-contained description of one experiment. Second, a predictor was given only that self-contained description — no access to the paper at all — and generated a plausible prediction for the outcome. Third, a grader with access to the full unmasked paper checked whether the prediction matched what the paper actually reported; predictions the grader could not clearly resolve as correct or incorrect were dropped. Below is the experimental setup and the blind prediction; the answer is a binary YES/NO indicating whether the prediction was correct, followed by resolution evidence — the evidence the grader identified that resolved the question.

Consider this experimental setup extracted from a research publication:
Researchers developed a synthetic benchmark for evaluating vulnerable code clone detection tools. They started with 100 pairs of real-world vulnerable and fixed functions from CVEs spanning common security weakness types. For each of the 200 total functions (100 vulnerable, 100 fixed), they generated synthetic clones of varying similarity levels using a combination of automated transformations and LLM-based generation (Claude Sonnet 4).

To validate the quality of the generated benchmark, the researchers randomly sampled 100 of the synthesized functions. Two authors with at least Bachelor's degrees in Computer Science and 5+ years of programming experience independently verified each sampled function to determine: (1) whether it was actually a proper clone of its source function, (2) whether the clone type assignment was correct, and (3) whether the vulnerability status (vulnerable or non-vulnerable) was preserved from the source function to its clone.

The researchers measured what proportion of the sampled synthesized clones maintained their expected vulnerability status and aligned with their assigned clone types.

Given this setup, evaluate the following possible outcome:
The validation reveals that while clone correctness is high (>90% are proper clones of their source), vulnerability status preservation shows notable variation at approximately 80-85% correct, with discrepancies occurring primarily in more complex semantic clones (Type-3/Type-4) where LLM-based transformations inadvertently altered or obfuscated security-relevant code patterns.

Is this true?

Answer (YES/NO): NO